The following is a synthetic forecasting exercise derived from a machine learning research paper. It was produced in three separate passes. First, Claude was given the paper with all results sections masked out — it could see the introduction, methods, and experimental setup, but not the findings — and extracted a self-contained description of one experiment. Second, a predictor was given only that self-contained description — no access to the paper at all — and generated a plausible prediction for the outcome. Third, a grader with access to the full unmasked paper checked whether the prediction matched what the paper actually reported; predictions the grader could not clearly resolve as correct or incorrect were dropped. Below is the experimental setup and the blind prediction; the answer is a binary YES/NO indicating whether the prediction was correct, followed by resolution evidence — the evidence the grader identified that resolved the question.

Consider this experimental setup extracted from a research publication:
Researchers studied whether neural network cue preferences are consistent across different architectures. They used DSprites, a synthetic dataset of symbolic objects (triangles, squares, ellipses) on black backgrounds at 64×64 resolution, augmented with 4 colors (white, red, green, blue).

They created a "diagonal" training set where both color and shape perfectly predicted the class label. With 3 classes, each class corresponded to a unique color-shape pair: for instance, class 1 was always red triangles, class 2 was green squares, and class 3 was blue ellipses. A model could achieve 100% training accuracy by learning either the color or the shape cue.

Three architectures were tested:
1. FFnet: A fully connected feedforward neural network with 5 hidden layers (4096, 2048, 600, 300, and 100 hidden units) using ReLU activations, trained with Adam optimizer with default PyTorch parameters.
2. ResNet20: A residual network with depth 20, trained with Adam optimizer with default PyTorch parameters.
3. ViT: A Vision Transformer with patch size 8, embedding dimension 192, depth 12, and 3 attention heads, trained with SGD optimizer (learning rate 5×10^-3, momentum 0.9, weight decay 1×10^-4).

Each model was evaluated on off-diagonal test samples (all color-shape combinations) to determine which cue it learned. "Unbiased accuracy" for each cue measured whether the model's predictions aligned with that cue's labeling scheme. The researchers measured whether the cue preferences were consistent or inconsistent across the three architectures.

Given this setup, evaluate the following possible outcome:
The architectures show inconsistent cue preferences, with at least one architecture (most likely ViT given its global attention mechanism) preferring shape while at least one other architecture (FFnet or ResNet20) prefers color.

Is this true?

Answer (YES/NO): NO